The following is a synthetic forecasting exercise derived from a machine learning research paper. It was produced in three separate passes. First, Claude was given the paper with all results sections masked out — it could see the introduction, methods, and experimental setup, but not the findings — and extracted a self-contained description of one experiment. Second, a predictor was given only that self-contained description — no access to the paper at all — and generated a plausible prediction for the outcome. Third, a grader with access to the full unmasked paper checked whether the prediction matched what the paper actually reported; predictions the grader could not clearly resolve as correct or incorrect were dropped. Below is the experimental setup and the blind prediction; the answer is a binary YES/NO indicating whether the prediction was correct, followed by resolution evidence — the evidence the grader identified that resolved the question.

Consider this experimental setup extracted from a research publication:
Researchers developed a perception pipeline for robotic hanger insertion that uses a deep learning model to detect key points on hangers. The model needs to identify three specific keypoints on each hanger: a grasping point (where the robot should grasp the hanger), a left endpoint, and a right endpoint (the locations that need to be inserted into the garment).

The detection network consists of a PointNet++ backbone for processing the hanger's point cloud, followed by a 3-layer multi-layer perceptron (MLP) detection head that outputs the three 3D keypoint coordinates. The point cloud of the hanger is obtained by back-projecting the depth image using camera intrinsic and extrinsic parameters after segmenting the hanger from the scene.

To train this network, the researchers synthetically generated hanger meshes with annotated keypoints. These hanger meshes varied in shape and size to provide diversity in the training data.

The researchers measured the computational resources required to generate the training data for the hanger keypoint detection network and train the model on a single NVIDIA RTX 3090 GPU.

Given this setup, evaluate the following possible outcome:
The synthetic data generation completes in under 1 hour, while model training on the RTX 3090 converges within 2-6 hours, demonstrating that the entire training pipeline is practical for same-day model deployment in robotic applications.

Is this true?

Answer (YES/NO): NO